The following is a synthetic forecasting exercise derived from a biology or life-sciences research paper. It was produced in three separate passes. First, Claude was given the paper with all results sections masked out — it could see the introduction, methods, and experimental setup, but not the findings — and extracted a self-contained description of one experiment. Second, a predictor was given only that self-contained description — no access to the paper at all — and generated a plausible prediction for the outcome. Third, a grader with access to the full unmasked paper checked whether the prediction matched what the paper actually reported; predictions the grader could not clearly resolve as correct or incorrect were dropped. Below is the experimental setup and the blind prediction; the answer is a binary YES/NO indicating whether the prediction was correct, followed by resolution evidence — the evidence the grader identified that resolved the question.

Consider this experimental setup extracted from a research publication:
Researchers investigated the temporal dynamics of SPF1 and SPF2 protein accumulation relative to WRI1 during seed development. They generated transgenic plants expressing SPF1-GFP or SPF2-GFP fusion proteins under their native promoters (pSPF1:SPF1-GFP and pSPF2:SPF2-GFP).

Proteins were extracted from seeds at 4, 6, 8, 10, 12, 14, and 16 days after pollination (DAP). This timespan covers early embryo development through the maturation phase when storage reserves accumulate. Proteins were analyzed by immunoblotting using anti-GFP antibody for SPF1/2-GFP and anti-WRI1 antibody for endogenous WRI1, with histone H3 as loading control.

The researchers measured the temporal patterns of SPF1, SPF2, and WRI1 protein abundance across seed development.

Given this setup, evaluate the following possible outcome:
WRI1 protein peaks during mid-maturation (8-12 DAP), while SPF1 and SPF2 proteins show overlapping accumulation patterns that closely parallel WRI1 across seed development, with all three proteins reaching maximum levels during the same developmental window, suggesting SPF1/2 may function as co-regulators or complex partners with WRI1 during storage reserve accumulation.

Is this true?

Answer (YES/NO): NO